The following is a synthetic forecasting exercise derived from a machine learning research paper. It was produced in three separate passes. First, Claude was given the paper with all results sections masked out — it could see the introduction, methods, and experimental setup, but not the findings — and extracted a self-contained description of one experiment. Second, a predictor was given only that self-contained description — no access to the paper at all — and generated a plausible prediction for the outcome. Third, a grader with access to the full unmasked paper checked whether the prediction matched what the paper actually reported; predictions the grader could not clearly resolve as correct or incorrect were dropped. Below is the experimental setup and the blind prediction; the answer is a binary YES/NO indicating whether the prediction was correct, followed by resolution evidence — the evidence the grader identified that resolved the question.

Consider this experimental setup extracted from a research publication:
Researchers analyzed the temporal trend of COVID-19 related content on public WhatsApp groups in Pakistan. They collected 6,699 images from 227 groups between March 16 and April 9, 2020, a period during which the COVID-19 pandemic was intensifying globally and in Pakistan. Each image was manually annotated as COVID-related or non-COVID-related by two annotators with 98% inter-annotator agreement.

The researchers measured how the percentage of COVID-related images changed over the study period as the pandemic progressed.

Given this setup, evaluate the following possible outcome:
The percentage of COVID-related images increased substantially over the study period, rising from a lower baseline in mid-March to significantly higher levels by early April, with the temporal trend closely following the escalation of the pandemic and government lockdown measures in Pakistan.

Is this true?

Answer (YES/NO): YES